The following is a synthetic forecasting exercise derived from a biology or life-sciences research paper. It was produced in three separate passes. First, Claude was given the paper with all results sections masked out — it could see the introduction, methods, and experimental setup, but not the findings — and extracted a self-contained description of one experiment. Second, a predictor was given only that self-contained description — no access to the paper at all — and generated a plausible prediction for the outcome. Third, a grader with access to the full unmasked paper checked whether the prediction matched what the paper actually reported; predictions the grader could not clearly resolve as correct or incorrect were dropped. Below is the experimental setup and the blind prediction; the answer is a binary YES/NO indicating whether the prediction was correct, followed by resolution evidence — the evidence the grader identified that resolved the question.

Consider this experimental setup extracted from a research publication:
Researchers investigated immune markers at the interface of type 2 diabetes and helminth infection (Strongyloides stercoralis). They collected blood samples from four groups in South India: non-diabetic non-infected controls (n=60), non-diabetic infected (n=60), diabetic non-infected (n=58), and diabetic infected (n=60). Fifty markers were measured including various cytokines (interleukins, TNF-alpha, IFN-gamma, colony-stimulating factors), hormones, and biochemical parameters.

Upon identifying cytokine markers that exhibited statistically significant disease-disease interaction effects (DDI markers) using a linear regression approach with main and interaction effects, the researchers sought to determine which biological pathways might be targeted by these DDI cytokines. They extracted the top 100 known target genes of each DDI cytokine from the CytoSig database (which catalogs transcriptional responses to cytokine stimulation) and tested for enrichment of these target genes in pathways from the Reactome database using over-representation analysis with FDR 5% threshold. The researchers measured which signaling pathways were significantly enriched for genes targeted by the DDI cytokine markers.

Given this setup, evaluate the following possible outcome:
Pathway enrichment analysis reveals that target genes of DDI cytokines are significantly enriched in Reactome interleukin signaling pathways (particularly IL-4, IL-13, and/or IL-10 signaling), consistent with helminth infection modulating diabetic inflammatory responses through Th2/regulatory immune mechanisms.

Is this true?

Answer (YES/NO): YES